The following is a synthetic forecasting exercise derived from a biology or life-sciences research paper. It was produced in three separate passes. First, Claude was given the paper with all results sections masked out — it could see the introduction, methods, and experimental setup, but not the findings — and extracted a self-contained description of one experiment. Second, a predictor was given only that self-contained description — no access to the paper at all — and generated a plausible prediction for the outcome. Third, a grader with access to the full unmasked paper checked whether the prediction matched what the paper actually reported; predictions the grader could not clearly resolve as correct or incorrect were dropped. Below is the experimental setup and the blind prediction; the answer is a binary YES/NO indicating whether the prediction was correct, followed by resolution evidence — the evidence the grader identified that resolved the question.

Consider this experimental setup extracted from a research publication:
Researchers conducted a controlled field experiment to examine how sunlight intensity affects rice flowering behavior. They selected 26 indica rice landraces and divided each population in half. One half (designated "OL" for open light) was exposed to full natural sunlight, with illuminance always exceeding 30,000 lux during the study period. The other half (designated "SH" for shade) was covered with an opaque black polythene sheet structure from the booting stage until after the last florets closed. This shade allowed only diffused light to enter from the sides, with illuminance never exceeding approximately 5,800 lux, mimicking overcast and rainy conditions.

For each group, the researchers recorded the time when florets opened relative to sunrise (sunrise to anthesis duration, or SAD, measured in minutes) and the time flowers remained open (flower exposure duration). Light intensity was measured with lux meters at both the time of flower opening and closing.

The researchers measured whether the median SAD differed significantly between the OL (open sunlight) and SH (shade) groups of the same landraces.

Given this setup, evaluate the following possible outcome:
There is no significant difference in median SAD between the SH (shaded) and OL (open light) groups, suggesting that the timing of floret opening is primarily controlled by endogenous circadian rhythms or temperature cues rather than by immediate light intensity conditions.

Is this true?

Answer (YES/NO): NO